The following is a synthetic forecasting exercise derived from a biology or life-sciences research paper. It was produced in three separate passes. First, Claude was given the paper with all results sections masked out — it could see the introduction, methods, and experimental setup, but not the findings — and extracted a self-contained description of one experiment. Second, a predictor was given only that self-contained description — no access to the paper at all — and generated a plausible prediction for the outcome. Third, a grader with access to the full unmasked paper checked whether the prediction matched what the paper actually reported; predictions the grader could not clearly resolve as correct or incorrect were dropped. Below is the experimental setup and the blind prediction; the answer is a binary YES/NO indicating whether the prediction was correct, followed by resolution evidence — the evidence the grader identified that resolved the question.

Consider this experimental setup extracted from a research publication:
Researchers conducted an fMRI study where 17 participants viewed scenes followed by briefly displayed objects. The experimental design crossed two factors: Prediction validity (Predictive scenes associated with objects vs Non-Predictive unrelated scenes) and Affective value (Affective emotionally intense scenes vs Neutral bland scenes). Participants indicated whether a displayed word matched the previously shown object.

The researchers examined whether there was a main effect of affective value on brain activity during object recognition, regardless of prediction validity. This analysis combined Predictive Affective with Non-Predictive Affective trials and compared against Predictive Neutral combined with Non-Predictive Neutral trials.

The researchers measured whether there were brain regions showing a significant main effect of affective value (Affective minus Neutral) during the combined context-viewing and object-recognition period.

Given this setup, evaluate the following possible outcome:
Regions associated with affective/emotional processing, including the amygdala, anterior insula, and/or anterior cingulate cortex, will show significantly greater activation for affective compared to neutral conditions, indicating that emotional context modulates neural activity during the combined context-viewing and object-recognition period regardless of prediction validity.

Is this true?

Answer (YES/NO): NO